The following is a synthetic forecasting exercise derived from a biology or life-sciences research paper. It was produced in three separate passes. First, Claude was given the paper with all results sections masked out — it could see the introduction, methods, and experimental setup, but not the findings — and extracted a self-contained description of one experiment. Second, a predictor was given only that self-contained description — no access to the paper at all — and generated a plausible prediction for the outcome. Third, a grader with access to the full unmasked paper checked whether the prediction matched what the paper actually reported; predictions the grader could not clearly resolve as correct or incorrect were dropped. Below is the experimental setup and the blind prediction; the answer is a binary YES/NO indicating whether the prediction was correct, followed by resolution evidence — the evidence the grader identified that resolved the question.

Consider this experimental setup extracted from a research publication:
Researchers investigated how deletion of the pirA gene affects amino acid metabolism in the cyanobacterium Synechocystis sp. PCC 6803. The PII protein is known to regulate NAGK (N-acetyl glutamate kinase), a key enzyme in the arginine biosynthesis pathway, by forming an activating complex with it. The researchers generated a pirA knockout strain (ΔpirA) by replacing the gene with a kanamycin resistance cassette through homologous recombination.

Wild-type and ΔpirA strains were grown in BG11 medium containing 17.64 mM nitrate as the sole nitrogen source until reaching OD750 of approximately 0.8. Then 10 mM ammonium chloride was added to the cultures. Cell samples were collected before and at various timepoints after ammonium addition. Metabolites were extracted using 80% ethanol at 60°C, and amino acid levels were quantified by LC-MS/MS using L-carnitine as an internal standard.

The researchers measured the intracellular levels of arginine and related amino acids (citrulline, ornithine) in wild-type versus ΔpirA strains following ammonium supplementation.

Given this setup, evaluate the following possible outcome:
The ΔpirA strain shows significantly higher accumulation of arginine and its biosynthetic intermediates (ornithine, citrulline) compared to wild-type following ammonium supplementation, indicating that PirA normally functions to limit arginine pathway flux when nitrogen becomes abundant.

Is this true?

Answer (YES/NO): YES